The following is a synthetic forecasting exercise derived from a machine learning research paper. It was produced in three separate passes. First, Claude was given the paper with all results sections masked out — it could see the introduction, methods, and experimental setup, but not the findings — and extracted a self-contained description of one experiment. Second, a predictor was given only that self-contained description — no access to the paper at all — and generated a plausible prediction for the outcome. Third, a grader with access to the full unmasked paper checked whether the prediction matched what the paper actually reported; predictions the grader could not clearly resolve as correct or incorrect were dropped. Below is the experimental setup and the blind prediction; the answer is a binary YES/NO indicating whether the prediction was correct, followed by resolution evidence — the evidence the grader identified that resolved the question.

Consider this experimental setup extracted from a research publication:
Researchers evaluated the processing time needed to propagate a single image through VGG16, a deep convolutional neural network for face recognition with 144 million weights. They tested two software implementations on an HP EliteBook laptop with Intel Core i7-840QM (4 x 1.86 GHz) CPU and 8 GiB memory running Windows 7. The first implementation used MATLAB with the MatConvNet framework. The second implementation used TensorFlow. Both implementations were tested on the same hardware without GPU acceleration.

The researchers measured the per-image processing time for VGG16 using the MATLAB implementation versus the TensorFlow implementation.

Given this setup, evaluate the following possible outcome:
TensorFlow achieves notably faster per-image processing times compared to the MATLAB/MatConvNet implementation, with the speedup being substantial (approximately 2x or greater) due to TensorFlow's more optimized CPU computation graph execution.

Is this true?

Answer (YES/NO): NO